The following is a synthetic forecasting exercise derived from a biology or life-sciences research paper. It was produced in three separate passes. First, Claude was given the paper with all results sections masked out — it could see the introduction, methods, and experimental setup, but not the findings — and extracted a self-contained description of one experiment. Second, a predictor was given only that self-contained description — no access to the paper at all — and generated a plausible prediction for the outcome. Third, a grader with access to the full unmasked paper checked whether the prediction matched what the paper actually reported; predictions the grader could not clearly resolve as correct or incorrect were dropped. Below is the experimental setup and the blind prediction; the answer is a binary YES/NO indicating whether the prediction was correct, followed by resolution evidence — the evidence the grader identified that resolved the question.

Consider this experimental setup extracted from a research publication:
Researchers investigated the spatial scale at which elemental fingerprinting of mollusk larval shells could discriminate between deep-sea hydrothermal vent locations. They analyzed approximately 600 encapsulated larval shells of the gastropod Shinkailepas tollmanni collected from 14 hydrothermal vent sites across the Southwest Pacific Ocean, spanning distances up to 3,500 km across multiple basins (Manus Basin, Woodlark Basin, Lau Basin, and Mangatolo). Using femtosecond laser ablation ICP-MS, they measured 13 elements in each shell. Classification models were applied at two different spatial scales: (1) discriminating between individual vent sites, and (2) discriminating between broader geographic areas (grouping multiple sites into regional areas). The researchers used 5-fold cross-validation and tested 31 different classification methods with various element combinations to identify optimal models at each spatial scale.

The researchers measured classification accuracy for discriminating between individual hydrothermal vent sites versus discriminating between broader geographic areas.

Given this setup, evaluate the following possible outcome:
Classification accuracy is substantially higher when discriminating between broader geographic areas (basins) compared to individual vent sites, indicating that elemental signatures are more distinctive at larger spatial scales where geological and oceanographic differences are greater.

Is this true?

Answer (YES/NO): NO